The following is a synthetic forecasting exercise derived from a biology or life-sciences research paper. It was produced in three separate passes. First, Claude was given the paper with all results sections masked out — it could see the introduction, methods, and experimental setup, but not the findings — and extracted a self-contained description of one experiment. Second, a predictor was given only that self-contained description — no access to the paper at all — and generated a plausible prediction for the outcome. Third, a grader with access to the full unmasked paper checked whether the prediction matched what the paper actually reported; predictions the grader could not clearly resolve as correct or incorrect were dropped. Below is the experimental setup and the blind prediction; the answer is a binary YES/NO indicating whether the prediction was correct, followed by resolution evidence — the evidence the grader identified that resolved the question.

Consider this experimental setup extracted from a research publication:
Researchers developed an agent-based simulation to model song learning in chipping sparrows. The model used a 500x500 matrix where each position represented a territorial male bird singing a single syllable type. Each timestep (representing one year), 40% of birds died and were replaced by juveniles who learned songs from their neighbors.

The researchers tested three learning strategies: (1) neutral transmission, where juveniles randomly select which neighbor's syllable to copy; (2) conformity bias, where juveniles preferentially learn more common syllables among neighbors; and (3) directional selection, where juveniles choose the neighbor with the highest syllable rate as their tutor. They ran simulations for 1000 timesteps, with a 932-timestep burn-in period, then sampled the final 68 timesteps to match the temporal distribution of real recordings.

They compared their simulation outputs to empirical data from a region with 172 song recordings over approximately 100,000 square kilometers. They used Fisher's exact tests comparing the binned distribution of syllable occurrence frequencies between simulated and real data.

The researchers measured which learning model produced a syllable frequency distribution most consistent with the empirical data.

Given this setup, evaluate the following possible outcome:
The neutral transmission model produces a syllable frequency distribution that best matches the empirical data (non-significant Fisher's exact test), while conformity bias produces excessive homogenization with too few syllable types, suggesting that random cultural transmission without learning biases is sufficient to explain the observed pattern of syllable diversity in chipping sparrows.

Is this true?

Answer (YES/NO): NO